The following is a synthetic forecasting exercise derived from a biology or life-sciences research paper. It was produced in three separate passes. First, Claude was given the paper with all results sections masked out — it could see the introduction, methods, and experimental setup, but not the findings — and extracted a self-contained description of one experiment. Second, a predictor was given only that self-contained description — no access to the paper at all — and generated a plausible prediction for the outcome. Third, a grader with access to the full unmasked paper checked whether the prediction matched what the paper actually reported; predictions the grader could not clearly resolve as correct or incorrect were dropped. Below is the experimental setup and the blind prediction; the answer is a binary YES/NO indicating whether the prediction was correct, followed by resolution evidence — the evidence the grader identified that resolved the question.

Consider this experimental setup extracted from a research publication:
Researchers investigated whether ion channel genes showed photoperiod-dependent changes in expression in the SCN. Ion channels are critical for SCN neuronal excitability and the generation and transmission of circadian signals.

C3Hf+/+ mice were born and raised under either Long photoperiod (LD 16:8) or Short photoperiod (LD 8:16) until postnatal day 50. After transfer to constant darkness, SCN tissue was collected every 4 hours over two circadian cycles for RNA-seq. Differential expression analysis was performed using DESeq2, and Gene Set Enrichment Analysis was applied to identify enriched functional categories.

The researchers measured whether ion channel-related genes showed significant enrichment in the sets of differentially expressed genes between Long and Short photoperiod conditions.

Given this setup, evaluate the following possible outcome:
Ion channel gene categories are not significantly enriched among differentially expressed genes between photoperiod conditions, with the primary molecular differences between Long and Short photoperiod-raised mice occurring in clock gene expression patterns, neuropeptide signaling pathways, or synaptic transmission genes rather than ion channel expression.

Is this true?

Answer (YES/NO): NO